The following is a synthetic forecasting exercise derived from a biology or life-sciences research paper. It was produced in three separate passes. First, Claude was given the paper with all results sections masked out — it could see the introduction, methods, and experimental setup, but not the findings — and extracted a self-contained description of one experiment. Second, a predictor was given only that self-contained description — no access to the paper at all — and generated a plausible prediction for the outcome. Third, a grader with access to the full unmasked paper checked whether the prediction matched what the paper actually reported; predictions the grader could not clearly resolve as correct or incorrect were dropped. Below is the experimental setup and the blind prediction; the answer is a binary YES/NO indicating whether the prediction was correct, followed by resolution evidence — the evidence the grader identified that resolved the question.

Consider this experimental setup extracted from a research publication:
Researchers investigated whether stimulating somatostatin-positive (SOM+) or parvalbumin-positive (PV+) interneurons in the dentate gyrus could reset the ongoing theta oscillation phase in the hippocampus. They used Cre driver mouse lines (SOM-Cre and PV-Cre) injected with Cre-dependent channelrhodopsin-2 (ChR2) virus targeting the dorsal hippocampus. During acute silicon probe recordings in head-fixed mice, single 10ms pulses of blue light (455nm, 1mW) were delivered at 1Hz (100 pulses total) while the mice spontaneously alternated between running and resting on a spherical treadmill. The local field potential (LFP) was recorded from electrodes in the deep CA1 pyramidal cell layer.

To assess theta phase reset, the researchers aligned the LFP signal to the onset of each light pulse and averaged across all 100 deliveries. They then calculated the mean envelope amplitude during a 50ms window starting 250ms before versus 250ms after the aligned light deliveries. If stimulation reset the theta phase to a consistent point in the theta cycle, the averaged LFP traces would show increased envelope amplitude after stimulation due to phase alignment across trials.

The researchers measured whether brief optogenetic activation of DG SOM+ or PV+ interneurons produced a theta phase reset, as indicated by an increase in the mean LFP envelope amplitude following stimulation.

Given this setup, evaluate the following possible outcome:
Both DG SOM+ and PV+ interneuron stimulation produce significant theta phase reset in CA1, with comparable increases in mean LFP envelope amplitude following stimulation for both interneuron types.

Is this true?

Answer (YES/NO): NO